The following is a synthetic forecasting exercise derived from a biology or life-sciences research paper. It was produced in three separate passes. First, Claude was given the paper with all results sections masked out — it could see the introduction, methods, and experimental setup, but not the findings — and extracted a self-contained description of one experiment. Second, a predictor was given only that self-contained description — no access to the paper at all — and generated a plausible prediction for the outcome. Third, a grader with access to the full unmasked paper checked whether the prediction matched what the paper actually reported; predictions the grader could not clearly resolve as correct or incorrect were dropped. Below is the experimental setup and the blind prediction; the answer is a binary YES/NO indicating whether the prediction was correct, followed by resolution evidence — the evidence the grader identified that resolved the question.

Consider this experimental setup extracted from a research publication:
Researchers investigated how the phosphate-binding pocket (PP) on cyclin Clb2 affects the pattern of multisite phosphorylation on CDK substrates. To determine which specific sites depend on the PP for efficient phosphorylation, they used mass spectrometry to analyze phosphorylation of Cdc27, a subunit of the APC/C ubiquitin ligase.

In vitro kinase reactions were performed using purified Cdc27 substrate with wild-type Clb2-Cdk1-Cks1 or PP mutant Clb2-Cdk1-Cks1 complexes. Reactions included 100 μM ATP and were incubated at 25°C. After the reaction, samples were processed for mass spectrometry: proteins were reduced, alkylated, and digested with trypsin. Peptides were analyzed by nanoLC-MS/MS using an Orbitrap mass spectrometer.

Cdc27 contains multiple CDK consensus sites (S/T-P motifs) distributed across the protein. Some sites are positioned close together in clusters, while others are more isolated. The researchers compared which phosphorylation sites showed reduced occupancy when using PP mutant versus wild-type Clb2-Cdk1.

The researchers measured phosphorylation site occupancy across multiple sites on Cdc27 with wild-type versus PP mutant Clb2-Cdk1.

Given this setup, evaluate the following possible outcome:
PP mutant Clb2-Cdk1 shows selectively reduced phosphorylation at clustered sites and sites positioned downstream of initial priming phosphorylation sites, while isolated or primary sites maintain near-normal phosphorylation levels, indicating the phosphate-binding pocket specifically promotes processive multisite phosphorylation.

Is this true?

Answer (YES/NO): NO